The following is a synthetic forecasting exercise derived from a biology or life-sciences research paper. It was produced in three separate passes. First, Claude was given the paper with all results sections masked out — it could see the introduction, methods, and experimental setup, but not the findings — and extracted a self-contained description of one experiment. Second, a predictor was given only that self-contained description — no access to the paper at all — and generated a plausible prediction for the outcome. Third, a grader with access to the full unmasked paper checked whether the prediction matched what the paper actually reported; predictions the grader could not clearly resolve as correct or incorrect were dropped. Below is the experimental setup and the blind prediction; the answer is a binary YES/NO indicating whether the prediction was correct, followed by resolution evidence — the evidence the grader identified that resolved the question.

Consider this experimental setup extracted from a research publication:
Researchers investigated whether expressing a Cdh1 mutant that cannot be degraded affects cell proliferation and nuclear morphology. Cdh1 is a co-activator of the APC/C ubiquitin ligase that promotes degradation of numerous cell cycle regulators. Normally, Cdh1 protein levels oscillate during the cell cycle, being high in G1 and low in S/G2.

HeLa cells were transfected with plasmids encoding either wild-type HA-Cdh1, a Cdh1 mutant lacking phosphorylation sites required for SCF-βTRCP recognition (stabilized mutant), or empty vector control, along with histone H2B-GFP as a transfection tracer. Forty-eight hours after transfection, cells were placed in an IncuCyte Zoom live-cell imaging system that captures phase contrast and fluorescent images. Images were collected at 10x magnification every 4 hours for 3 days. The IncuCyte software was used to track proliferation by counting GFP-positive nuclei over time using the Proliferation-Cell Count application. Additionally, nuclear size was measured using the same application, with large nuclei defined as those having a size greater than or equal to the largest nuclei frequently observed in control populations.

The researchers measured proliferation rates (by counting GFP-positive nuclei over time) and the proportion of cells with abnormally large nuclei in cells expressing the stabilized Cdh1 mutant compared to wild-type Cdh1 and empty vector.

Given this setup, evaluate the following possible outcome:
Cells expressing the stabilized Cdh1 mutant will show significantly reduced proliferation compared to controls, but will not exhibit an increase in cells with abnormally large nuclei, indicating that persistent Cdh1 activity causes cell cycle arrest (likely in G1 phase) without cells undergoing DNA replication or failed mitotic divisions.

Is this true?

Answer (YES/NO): NO